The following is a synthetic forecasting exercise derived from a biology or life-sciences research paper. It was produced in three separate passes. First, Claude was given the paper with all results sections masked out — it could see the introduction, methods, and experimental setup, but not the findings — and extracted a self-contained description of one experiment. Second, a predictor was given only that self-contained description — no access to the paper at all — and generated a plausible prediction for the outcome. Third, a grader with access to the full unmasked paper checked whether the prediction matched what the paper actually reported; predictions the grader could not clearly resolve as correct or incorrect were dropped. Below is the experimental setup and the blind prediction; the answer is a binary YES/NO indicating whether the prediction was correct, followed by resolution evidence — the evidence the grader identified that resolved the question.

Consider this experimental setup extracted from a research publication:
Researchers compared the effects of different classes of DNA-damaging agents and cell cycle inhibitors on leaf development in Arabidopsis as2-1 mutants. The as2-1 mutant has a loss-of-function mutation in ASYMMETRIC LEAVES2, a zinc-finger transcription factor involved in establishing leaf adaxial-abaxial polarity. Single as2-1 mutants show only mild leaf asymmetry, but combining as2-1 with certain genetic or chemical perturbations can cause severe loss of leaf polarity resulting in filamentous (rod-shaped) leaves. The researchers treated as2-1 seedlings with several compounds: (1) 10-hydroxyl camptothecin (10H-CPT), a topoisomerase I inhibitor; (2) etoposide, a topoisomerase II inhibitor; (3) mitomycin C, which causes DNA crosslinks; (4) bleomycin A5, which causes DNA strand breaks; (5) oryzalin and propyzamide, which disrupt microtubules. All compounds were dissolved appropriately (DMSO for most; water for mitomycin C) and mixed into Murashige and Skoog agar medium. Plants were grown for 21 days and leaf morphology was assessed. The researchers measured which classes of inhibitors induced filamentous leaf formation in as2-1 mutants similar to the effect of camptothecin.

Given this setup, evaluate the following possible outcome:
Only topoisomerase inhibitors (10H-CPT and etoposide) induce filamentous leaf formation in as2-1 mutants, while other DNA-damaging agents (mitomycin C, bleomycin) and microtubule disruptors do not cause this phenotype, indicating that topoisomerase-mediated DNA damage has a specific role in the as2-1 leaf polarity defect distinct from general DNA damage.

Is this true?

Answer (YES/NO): NO